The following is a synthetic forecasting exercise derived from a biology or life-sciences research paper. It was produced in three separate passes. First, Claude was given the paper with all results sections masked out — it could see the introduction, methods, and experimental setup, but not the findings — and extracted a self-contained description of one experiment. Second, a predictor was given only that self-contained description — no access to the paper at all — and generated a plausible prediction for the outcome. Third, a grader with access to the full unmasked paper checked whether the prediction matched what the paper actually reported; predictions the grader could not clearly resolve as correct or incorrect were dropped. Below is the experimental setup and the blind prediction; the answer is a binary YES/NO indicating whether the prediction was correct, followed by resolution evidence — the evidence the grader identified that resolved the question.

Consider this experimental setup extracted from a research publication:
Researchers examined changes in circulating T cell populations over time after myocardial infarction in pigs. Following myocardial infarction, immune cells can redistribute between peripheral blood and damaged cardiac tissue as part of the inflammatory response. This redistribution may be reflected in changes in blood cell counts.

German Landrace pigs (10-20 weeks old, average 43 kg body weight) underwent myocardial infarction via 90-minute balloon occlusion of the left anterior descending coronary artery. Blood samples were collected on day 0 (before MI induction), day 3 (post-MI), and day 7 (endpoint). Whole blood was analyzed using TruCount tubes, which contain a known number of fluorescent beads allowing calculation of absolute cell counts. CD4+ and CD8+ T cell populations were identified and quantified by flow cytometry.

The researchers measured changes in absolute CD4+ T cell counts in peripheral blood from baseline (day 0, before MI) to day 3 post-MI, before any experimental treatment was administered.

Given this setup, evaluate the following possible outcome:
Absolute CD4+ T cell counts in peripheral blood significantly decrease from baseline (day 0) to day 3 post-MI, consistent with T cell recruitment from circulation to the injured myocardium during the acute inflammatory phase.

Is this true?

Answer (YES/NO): NO